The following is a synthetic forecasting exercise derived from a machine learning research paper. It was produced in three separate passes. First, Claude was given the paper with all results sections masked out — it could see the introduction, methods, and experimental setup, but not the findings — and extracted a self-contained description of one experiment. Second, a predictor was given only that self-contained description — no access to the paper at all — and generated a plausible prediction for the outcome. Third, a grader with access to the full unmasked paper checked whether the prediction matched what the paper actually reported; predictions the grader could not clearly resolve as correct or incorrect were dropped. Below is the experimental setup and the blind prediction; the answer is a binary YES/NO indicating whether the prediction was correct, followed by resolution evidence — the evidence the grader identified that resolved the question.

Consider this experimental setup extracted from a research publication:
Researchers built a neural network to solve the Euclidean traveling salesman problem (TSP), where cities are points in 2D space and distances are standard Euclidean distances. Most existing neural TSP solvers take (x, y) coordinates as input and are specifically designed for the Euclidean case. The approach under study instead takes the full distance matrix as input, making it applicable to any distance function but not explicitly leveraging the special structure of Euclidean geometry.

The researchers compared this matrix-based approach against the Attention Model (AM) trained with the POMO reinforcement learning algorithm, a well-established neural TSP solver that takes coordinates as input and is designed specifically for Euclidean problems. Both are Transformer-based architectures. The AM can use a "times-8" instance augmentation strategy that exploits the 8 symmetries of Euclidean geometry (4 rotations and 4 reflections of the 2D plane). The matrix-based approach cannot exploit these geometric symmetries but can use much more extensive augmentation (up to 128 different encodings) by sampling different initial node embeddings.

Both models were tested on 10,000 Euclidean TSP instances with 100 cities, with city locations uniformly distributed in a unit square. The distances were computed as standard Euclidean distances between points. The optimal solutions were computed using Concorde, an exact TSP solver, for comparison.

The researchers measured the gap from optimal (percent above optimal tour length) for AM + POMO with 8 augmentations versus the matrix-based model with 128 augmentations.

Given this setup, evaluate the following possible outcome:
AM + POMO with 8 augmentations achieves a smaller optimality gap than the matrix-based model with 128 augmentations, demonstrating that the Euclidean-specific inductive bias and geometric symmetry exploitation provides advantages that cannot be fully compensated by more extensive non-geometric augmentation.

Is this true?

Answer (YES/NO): YES